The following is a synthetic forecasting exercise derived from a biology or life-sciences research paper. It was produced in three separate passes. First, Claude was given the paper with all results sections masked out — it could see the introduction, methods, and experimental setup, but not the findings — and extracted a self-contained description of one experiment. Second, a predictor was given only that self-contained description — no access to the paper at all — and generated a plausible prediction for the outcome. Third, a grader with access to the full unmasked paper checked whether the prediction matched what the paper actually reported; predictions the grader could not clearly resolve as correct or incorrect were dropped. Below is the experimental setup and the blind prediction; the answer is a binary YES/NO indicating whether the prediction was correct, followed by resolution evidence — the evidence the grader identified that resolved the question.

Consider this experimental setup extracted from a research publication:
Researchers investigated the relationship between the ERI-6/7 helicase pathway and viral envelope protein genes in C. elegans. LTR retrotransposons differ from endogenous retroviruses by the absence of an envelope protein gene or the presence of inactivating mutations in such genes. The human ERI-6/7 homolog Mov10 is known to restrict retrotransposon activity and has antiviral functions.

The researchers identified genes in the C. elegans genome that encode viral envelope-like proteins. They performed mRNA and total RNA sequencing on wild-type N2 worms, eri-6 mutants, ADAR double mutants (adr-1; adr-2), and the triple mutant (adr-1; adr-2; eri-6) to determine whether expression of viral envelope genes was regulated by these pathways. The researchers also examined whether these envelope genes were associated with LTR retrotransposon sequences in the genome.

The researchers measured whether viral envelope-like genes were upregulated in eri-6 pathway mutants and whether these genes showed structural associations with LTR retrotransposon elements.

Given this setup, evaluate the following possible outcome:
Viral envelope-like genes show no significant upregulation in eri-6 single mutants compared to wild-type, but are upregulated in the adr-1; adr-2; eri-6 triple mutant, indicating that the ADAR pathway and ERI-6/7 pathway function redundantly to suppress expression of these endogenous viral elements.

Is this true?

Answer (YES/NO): NO